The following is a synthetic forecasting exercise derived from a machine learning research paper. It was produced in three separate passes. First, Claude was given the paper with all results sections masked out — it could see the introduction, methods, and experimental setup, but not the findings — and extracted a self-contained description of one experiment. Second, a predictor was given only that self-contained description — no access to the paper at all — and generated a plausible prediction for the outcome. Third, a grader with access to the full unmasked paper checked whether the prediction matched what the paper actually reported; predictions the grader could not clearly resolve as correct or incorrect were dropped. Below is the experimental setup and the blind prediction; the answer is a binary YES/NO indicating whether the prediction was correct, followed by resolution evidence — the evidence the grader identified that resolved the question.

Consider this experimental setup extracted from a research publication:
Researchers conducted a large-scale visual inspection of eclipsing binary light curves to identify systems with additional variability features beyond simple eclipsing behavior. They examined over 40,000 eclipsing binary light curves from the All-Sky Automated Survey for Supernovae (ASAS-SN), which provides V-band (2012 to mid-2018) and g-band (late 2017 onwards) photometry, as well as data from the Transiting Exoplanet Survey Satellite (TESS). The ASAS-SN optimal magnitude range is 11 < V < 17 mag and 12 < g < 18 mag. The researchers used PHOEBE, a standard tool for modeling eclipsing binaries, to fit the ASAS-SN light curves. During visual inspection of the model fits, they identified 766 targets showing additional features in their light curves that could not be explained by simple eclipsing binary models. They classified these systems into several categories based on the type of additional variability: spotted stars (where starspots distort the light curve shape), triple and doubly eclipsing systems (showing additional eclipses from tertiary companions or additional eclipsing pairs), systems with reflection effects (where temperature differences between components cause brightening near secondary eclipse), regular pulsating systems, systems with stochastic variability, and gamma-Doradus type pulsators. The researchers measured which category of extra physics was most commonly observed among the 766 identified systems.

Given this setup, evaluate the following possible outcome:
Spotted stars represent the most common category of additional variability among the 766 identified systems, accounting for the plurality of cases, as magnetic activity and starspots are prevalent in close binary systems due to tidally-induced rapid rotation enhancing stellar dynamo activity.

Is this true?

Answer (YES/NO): YES